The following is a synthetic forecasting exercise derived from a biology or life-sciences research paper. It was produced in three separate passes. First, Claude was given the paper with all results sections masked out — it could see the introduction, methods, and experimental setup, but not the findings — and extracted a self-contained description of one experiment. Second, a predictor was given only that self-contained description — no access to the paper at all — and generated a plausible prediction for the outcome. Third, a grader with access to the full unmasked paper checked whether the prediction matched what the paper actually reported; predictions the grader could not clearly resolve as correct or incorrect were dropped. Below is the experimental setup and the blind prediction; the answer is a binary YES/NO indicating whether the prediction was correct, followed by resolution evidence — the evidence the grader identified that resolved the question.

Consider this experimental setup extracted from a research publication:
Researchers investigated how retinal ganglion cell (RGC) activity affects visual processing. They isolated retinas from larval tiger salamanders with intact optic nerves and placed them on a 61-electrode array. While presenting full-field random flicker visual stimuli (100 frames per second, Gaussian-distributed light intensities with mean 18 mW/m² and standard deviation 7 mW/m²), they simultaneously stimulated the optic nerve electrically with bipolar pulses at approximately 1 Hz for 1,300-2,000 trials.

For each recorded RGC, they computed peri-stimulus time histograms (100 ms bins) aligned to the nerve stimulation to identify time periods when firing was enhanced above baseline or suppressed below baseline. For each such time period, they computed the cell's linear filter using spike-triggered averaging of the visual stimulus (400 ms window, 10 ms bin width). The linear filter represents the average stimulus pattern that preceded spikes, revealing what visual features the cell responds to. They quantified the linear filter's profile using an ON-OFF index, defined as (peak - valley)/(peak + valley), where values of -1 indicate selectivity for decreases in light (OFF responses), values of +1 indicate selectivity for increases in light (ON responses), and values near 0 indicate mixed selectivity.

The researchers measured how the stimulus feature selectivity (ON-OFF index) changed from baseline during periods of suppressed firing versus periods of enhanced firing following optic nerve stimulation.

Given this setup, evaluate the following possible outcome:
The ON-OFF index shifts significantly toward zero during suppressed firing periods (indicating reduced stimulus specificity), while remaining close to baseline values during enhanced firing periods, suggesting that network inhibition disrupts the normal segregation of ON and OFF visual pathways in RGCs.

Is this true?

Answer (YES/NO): NO